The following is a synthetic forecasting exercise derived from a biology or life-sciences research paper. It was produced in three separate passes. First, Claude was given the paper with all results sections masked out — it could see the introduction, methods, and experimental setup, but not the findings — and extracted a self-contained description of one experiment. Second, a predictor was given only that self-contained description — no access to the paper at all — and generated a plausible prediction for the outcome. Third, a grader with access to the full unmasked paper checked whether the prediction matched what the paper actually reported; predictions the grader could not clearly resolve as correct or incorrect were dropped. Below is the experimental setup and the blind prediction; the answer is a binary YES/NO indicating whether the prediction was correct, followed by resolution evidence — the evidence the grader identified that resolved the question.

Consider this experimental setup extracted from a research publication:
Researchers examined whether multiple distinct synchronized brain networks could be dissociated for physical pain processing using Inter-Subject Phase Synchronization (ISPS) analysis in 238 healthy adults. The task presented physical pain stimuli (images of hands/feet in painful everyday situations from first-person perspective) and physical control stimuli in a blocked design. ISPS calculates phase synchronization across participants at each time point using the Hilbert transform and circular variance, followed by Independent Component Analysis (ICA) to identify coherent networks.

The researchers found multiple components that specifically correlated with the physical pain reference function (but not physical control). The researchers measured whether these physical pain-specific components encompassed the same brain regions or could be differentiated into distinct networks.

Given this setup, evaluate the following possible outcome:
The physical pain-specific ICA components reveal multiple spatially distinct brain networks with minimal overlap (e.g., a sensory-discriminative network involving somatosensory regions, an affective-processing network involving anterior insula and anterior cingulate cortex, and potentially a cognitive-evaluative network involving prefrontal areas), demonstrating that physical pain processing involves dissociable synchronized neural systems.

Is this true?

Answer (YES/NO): NO